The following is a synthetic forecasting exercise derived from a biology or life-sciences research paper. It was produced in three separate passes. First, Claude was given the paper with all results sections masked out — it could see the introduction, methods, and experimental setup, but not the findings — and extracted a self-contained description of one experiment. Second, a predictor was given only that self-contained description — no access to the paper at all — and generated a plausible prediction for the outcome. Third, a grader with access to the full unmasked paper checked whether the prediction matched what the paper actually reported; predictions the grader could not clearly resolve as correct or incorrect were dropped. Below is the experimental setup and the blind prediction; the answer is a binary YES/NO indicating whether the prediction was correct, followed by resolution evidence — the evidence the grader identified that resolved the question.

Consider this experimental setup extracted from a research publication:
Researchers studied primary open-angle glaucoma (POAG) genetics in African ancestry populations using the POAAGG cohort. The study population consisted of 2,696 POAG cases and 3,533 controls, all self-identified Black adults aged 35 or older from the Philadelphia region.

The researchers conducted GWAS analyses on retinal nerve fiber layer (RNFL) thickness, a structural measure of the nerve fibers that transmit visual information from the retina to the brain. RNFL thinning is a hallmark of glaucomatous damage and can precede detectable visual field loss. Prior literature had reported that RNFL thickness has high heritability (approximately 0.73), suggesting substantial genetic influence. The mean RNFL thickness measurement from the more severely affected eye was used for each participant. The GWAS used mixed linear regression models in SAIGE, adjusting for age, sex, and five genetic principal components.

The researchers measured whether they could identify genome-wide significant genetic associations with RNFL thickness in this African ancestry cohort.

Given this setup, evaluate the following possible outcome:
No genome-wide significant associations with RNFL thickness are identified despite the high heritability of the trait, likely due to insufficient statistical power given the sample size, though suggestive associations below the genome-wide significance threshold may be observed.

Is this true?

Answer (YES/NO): YES